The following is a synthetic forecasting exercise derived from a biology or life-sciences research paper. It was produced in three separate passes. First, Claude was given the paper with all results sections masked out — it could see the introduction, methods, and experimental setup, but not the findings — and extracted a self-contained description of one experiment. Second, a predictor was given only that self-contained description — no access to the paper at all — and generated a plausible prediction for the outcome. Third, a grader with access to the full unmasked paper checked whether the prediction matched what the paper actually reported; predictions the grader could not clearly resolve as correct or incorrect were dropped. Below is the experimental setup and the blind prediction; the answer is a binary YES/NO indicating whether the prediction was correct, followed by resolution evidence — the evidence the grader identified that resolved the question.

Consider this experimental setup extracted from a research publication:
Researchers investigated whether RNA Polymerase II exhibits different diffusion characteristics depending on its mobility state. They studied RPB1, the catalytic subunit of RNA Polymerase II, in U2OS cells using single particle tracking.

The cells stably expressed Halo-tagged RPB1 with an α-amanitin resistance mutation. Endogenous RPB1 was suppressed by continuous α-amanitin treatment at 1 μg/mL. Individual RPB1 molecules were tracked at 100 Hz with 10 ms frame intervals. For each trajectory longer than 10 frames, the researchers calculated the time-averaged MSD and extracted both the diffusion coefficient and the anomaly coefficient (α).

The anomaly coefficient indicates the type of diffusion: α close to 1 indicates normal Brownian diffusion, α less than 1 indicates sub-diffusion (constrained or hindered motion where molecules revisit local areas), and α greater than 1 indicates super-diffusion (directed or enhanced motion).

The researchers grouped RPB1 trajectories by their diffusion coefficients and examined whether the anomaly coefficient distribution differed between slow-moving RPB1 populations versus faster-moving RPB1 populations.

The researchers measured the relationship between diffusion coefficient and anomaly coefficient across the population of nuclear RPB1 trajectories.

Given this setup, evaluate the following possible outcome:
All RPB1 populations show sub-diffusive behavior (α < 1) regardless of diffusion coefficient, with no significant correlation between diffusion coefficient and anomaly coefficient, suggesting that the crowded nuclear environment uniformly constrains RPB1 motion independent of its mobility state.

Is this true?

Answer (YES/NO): NO